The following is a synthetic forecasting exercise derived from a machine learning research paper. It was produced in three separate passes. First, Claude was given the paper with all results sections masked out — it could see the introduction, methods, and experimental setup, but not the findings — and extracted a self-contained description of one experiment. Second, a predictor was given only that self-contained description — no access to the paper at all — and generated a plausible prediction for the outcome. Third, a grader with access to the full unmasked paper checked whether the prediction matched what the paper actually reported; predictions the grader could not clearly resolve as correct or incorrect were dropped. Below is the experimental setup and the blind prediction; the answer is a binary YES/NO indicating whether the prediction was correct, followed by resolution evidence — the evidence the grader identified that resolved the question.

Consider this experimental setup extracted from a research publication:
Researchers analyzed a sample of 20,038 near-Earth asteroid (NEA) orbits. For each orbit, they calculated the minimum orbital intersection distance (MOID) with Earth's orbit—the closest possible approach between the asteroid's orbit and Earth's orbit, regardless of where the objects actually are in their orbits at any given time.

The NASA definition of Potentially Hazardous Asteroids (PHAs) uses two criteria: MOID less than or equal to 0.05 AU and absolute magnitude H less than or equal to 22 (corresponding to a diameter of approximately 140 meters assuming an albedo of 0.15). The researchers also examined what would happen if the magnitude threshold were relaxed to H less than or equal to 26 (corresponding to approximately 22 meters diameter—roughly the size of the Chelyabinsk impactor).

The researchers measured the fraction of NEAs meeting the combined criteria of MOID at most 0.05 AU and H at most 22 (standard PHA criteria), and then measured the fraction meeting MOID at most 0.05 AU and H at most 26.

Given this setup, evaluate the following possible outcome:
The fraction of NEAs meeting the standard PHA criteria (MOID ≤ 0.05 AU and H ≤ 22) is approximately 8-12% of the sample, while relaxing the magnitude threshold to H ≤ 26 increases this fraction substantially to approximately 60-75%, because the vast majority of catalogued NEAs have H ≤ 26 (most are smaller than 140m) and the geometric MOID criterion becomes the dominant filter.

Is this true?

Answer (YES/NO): NO